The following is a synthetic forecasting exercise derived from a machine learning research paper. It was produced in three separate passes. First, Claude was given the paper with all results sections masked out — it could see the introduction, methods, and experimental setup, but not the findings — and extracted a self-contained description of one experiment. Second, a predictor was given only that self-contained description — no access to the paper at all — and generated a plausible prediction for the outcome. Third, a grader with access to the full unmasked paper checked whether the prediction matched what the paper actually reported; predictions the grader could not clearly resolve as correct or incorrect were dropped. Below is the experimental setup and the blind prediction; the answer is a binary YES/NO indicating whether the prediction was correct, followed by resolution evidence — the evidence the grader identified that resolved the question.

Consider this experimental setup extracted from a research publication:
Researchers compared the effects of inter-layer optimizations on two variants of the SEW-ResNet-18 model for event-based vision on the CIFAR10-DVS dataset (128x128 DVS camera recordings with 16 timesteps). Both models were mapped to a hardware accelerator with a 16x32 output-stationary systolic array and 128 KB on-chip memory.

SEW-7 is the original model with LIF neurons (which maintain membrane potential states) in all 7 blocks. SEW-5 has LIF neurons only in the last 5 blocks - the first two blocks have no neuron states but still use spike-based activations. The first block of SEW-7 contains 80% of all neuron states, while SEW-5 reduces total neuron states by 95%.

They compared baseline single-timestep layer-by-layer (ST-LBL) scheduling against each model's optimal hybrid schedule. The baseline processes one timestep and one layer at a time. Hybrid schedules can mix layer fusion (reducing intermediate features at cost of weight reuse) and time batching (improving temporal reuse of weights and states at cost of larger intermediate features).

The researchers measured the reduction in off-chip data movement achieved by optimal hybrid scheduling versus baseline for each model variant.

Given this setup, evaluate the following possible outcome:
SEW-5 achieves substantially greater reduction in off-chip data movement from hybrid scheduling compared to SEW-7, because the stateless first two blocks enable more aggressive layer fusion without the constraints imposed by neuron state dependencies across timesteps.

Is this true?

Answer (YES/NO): YES